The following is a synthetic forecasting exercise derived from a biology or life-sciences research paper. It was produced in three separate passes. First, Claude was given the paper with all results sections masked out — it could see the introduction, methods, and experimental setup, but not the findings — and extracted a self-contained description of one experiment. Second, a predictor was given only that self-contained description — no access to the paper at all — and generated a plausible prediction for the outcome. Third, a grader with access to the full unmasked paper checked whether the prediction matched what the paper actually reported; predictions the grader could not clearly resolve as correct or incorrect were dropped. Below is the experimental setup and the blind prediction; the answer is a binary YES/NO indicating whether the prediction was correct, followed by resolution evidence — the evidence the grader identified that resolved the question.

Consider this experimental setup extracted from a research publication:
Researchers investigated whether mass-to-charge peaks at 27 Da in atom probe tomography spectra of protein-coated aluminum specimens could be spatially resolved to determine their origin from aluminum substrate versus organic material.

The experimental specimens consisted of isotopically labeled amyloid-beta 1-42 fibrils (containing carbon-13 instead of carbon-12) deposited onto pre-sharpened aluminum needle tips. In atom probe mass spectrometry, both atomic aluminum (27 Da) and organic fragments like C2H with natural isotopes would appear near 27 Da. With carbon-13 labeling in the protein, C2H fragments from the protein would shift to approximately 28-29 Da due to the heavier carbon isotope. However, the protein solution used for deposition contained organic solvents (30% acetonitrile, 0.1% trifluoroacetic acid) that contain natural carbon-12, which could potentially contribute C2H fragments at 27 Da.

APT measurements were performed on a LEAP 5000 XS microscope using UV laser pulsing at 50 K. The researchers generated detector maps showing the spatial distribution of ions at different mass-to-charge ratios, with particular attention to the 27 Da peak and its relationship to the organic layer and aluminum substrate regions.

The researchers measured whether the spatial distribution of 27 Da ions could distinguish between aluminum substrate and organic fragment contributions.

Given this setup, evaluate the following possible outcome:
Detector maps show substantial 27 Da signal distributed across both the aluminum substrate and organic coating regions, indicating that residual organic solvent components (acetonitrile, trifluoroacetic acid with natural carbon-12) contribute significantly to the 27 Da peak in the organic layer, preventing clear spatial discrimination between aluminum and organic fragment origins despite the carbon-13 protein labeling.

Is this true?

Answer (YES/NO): NO